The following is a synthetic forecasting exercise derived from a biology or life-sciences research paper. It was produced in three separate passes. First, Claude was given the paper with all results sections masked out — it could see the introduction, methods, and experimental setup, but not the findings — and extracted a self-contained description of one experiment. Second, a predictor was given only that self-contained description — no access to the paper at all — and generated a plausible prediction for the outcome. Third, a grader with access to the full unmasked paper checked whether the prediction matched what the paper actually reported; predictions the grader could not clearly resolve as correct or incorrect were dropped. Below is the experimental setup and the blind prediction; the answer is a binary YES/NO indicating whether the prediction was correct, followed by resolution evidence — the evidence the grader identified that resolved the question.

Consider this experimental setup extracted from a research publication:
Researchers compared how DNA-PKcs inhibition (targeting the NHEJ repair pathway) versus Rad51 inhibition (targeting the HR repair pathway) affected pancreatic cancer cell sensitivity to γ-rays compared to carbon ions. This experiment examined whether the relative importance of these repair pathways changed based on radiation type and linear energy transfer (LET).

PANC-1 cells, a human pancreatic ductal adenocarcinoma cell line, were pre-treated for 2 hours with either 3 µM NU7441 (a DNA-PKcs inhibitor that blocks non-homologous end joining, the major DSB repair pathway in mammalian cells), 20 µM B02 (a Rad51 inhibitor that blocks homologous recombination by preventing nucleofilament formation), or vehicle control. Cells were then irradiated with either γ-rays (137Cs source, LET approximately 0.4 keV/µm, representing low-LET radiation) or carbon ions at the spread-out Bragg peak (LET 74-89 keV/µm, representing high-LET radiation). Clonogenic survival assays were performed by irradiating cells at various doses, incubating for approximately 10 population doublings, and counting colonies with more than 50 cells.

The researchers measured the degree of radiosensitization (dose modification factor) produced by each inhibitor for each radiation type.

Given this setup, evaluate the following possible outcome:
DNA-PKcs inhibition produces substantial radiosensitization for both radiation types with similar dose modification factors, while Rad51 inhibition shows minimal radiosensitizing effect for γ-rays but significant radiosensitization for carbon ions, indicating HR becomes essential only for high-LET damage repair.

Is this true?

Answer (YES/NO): YES